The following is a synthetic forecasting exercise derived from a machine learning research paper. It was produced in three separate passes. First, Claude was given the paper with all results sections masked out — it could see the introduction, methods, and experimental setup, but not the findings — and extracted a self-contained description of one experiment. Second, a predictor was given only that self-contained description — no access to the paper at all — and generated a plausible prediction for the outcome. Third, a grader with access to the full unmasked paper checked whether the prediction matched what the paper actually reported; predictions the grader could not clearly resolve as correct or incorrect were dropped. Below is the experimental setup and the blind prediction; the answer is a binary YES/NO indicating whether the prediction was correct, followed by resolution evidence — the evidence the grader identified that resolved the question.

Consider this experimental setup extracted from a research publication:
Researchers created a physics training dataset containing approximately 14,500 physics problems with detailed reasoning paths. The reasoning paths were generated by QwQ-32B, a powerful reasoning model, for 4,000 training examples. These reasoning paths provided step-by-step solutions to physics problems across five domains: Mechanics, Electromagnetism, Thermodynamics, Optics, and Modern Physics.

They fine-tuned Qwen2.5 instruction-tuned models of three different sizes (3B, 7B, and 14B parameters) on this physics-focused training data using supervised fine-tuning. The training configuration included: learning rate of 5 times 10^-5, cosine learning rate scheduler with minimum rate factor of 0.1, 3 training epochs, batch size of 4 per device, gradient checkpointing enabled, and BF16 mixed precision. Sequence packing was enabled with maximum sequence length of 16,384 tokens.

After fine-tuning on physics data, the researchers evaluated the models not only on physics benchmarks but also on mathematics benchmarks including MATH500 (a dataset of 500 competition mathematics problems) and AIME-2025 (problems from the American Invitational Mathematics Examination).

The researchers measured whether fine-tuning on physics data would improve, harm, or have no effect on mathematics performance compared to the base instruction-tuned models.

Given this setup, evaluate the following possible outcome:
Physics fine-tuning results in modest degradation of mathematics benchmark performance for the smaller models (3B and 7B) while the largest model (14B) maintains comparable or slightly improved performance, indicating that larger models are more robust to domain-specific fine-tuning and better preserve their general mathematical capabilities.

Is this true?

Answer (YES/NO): NO